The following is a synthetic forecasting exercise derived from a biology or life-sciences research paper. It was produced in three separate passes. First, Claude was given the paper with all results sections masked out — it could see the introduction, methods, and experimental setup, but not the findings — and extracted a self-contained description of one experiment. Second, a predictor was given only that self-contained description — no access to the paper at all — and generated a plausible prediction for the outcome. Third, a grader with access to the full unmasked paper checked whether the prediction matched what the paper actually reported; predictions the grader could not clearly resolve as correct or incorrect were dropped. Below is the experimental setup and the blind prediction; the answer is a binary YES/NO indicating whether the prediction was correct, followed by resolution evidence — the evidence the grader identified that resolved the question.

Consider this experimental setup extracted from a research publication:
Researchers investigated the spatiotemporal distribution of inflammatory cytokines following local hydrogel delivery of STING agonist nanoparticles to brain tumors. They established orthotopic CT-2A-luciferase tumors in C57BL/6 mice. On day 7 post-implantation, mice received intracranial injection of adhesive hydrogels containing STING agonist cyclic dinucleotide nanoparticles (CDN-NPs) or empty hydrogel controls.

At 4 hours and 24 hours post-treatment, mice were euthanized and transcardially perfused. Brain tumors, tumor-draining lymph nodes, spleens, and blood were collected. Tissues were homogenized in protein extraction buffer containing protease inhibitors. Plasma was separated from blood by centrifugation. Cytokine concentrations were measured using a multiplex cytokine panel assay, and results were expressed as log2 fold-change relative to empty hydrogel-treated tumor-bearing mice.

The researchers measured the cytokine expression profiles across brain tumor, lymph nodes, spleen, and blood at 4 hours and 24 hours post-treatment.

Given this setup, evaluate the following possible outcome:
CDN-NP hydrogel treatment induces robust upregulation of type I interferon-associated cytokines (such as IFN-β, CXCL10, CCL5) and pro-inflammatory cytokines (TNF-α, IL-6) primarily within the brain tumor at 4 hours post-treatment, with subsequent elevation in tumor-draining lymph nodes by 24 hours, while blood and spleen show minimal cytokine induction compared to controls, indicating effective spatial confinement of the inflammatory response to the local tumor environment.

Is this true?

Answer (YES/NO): NO